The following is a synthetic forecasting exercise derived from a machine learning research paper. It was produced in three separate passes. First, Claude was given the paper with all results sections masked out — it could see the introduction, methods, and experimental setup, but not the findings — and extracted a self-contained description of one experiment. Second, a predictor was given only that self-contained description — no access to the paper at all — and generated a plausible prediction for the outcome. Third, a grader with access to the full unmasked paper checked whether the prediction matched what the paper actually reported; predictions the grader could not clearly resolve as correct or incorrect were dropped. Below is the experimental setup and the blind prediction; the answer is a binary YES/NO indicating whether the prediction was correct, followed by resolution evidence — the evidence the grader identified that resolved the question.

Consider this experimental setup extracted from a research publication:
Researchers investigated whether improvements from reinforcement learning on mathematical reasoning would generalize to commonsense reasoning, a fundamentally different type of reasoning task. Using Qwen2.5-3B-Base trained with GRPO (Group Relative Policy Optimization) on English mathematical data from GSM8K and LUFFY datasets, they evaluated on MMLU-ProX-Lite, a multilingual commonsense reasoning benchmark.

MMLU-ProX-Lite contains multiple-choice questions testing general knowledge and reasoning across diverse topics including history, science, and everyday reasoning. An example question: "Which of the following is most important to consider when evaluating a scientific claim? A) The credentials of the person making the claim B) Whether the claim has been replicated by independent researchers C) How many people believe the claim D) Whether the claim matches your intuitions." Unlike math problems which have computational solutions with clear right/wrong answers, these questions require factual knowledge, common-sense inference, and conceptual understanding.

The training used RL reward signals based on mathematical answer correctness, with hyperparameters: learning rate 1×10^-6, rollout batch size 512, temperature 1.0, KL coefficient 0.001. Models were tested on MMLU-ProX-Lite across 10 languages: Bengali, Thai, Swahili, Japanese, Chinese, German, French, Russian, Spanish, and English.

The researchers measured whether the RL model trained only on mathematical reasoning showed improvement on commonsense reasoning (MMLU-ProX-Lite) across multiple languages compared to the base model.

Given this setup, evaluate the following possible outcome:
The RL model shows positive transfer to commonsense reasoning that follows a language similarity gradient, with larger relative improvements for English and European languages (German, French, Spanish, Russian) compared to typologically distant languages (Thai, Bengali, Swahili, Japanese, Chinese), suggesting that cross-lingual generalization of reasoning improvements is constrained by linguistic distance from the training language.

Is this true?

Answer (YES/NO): NO